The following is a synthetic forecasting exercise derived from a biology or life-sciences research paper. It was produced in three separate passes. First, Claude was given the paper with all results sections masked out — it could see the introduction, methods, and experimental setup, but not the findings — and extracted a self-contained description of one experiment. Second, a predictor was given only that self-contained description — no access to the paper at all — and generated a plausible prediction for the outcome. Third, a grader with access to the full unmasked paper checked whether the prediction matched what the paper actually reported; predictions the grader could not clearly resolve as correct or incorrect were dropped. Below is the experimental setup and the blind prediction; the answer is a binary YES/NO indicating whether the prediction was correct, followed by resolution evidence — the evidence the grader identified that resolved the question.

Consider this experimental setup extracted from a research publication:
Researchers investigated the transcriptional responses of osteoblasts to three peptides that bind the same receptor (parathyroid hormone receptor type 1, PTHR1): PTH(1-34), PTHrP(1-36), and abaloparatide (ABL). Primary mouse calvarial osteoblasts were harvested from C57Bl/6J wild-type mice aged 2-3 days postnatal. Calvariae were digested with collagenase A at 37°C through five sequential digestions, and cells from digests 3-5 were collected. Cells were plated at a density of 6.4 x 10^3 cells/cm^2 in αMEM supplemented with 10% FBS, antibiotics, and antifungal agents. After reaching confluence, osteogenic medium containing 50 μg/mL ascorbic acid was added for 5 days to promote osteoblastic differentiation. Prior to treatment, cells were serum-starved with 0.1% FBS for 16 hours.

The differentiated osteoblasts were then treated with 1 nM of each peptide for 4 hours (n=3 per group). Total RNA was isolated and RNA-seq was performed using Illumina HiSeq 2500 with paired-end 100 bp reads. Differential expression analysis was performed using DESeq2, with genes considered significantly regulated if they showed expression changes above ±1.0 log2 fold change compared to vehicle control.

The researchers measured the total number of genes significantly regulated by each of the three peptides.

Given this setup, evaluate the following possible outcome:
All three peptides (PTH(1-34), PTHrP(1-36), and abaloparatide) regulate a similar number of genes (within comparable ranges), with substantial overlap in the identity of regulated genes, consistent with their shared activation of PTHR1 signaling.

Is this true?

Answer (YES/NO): NO